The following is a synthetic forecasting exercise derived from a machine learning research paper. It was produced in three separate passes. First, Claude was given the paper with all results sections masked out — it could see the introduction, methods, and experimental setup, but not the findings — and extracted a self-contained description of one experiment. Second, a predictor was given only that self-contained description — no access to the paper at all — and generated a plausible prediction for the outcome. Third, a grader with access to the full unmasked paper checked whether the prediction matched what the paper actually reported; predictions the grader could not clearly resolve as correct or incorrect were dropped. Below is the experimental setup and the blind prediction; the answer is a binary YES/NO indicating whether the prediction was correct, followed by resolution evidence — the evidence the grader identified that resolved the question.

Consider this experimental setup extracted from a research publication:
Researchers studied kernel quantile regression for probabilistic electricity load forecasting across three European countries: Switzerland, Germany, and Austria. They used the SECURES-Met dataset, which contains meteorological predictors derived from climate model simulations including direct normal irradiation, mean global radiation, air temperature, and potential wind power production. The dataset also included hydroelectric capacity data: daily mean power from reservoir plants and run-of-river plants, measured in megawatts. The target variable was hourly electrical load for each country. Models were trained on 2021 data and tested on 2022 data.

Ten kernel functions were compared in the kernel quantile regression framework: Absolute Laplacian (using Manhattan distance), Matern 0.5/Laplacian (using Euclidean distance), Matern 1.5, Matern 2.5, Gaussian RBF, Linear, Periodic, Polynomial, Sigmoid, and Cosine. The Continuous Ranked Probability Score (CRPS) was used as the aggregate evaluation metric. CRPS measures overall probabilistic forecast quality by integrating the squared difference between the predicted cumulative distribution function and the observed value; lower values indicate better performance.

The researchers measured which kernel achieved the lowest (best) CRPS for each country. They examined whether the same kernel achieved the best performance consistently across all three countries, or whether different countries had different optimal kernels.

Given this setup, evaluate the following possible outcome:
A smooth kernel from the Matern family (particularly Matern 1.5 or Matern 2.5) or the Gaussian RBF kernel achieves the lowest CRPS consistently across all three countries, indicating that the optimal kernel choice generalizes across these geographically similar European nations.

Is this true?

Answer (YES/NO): NO